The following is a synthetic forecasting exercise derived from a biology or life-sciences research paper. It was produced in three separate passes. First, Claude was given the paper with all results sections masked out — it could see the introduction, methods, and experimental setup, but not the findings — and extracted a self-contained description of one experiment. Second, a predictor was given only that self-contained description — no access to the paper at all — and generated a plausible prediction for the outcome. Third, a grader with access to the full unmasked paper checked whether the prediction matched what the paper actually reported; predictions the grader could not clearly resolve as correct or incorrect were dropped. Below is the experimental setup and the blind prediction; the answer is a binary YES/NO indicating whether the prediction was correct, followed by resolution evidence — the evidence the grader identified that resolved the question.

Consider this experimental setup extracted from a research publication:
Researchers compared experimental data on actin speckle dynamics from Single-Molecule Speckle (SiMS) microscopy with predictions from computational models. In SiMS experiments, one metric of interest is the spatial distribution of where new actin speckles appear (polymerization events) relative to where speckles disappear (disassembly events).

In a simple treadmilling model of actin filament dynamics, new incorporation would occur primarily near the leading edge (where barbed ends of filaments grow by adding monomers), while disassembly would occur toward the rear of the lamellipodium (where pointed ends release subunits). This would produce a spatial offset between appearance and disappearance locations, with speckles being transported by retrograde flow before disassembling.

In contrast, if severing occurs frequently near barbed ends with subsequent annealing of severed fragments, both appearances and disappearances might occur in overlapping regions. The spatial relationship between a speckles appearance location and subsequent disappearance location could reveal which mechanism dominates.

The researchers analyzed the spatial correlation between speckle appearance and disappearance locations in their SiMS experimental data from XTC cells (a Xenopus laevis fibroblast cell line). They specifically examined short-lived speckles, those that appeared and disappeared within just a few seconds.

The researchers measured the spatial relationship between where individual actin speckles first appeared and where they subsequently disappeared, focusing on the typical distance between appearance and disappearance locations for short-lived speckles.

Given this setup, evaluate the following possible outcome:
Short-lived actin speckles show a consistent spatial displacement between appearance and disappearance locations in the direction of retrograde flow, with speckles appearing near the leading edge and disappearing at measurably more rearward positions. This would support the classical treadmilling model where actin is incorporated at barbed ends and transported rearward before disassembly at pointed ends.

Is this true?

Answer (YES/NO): NO